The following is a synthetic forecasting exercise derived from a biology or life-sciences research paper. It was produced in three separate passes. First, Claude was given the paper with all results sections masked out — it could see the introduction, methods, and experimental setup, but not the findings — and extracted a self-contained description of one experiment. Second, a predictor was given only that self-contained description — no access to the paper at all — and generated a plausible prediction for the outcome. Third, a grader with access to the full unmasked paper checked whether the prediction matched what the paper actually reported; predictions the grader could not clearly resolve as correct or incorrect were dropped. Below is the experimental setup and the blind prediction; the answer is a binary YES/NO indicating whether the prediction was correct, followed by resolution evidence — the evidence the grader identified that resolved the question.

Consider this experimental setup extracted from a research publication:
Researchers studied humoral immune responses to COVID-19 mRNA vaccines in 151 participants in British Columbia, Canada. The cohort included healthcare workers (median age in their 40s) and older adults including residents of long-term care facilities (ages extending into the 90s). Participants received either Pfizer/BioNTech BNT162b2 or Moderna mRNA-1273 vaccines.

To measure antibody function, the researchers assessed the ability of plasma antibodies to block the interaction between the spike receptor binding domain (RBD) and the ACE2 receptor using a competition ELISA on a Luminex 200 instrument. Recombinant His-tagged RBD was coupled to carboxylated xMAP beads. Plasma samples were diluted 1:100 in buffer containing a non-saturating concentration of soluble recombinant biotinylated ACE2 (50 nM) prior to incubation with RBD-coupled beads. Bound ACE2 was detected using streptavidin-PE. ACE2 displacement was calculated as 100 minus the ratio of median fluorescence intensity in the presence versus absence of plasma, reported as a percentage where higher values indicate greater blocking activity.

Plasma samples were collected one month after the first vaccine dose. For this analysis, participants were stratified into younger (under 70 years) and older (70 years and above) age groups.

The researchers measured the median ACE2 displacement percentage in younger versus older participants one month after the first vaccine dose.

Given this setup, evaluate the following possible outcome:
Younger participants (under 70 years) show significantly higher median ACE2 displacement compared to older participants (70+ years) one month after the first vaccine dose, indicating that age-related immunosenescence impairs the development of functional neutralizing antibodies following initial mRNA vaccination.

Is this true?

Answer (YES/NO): YES